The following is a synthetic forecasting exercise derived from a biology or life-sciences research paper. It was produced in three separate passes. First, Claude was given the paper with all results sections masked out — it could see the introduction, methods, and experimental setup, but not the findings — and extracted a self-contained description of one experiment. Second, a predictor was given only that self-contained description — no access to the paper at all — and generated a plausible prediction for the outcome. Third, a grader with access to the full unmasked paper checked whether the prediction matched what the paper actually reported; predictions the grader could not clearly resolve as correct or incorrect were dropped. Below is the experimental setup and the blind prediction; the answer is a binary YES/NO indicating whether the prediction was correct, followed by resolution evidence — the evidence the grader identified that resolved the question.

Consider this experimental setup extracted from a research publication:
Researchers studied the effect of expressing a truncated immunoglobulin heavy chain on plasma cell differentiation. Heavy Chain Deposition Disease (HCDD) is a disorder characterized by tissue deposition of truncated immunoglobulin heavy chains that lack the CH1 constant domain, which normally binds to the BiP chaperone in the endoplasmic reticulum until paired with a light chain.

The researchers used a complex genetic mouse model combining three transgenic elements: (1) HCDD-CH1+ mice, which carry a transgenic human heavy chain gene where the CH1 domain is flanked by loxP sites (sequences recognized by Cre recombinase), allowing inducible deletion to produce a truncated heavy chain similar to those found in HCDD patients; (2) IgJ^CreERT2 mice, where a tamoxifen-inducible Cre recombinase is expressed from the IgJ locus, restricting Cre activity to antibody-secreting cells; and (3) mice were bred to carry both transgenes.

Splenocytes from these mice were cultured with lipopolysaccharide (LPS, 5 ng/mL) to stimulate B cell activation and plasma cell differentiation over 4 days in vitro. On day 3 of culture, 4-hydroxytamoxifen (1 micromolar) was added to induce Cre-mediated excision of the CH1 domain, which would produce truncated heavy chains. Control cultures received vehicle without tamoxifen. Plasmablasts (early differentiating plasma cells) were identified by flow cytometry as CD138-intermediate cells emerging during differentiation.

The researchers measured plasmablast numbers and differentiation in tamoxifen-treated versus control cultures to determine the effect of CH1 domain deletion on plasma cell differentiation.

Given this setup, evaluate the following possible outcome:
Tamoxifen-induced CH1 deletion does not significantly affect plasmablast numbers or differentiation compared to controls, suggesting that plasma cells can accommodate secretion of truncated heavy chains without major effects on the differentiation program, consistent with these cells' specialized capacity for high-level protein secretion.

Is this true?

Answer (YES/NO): NO